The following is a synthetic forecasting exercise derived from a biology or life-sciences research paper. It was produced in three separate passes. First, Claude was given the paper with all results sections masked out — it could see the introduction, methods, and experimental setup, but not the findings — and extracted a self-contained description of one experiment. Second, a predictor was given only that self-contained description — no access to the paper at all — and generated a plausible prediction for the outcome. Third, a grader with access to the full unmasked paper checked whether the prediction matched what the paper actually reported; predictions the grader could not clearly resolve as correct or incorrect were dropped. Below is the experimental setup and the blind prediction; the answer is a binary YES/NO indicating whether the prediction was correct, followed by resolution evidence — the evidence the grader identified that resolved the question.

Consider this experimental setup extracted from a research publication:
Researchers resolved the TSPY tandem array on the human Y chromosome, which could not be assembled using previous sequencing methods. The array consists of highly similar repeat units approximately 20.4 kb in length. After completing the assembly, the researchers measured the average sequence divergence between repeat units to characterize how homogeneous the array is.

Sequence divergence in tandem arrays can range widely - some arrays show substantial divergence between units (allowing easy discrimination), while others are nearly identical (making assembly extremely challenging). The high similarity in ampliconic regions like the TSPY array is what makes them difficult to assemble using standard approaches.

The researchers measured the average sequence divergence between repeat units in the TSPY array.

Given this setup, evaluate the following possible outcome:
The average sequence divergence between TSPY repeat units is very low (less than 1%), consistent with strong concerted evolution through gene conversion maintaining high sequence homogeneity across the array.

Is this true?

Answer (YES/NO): NO